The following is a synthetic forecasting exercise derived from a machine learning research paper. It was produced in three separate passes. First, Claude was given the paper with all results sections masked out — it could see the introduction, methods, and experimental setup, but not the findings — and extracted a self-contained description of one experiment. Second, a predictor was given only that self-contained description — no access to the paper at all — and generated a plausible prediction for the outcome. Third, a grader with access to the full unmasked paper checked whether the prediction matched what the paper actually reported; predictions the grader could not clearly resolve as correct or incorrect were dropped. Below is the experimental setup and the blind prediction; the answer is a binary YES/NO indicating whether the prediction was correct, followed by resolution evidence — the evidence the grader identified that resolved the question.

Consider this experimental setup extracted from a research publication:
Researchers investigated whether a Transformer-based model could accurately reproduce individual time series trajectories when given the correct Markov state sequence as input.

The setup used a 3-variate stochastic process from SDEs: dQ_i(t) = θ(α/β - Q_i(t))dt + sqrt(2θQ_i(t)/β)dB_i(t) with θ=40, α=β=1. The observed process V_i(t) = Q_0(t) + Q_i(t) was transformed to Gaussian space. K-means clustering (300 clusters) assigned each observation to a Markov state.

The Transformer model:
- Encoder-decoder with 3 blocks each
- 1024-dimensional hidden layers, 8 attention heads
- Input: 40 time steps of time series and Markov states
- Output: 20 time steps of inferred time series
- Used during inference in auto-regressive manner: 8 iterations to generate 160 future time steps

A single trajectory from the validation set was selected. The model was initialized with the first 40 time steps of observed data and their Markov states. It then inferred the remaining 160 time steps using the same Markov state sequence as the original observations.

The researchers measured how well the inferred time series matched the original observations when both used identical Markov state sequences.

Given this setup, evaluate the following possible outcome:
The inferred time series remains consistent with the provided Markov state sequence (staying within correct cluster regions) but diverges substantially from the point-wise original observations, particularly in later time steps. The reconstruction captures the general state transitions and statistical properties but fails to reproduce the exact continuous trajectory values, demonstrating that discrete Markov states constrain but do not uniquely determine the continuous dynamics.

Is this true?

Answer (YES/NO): NO